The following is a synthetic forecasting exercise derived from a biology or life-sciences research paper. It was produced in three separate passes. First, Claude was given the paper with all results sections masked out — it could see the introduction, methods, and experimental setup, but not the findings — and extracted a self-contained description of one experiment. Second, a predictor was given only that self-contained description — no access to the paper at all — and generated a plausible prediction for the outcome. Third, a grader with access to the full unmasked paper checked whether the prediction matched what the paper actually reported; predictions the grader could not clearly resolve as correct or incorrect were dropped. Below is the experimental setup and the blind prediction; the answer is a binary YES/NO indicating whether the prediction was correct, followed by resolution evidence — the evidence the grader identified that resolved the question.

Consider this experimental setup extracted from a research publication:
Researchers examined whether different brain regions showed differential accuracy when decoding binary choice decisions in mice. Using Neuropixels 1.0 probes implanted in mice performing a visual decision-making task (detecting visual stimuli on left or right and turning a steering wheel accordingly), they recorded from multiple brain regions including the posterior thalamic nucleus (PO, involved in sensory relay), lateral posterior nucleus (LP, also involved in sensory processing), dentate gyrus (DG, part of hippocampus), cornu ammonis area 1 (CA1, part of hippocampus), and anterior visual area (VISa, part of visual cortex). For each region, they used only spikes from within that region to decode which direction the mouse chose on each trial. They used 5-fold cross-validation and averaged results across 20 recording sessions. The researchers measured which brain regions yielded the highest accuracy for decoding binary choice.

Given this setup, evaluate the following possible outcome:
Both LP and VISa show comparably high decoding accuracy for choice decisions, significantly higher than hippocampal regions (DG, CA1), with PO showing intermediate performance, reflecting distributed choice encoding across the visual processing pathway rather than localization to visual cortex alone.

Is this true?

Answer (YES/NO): NO